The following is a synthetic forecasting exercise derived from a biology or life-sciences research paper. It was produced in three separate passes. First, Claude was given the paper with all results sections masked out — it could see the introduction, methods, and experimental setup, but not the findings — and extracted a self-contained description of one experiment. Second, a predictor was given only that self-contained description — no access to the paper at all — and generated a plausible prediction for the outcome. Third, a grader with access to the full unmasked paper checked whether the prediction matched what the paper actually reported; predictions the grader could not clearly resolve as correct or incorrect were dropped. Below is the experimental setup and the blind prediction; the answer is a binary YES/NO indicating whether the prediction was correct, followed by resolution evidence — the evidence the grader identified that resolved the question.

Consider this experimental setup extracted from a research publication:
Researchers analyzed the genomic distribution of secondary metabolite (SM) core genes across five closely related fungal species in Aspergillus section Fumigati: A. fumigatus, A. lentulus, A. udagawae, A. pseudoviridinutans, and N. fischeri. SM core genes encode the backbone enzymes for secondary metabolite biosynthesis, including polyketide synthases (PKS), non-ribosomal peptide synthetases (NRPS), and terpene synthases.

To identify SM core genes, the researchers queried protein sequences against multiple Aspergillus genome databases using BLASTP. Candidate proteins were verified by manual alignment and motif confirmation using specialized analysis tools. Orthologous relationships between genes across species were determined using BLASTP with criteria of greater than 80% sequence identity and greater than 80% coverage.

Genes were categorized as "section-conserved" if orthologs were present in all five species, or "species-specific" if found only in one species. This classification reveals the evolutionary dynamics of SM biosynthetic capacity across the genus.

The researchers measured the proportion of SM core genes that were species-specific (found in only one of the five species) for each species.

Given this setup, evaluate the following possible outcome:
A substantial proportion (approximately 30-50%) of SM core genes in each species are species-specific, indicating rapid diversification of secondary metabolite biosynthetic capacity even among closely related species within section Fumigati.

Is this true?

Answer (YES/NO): NO